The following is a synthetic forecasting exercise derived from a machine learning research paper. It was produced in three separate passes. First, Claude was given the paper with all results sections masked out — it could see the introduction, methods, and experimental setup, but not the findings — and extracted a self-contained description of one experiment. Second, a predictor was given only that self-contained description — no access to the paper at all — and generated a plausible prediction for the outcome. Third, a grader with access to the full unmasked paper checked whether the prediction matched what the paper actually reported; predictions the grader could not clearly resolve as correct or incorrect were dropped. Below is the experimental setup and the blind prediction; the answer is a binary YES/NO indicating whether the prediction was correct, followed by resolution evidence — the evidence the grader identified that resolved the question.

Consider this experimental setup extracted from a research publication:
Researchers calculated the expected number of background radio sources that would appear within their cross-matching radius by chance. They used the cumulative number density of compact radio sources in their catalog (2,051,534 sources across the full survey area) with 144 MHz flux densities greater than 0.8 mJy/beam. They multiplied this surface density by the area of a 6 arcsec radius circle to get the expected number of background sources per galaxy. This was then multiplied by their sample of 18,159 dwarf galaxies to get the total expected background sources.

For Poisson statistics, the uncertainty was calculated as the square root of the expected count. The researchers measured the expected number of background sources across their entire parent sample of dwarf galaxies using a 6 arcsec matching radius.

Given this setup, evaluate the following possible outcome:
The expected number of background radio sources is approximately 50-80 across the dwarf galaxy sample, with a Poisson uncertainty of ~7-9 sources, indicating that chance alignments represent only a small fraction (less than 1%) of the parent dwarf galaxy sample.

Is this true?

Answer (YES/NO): YES